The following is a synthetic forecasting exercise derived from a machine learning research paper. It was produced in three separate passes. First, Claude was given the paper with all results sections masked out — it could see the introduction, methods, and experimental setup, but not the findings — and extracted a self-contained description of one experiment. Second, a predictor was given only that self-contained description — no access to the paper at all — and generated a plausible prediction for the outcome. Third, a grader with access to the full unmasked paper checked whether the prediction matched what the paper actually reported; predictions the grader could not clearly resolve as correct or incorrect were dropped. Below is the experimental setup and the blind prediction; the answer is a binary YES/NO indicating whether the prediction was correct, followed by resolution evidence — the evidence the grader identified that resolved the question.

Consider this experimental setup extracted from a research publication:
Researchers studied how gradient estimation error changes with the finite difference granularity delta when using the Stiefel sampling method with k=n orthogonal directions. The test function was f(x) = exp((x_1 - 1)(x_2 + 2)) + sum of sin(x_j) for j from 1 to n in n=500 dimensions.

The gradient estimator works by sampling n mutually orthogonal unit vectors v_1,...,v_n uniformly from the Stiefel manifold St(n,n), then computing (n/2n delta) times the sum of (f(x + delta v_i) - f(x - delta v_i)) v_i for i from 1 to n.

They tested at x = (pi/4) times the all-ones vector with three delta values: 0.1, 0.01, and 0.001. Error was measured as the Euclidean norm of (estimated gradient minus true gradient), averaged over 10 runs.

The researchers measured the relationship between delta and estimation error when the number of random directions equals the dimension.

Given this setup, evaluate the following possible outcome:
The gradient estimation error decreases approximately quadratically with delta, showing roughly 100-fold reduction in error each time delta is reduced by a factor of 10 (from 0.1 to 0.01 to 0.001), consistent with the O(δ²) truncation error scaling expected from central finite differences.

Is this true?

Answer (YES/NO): YES